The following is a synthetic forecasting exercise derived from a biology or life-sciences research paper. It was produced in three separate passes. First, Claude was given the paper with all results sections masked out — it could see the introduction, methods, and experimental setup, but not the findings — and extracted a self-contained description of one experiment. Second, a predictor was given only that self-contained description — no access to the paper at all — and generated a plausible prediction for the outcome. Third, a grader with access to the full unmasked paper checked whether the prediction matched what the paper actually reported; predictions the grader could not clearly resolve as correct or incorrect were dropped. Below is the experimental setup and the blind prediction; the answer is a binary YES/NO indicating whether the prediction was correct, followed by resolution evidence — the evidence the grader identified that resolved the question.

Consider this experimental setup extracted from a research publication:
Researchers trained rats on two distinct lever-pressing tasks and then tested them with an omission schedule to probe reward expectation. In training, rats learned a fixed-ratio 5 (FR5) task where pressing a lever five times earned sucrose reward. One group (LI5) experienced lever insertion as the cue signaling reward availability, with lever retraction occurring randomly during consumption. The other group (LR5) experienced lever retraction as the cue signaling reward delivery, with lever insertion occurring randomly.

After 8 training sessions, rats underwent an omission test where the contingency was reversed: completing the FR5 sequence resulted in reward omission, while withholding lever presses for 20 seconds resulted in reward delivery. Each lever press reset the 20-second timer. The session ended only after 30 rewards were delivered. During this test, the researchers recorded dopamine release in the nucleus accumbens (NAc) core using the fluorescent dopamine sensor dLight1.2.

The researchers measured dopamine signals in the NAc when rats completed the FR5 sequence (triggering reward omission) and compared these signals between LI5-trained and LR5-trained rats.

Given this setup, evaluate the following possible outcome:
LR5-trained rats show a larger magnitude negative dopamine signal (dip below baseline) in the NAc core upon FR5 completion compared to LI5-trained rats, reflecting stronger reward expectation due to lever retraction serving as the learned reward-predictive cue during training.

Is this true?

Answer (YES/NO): NO